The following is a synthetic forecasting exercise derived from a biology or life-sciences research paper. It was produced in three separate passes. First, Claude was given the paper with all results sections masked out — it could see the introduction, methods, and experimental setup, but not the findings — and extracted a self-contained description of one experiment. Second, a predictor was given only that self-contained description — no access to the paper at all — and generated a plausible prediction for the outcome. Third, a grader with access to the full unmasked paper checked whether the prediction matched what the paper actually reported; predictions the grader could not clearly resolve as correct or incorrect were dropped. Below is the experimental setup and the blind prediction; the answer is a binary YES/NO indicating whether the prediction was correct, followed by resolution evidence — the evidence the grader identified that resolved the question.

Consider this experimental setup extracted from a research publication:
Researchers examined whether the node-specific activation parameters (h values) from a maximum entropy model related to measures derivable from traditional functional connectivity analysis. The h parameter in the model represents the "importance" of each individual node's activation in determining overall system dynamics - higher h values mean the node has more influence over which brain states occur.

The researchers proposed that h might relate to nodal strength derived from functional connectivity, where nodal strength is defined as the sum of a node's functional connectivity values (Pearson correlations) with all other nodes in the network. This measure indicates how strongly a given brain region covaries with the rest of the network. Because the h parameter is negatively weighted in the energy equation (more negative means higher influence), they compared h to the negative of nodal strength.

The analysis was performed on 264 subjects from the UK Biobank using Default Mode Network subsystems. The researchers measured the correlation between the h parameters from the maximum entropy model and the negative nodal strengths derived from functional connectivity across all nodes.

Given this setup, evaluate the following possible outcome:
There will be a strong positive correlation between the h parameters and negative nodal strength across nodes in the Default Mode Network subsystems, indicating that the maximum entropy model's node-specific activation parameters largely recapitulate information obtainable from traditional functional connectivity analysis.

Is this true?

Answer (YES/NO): YES